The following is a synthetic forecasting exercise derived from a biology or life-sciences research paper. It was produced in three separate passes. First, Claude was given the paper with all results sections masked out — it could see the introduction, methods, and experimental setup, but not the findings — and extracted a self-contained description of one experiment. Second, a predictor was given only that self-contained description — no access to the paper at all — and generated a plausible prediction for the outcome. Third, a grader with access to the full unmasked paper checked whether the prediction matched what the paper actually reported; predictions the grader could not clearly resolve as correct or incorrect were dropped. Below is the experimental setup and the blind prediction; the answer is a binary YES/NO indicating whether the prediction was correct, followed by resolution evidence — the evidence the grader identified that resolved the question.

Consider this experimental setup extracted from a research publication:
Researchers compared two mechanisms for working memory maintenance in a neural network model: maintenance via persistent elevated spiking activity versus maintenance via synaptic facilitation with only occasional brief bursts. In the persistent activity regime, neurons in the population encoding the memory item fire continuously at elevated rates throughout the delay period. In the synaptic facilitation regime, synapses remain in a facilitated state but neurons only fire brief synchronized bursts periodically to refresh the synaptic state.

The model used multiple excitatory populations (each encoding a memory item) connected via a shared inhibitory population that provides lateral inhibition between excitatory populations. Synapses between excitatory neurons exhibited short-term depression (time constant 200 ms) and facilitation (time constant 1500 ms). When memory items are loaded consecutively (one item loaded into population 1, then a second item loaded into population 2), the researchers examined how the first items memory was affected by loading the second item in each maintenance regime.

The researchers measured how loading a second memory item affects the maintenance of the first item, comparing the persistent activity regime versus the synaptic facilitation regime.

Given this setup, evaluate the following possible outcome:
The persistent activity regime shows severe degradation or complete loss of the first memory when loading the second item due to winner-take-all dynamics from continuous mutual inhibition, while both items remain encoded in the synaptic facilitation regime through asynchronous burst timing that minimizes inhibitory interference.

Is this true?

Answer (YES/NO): NO